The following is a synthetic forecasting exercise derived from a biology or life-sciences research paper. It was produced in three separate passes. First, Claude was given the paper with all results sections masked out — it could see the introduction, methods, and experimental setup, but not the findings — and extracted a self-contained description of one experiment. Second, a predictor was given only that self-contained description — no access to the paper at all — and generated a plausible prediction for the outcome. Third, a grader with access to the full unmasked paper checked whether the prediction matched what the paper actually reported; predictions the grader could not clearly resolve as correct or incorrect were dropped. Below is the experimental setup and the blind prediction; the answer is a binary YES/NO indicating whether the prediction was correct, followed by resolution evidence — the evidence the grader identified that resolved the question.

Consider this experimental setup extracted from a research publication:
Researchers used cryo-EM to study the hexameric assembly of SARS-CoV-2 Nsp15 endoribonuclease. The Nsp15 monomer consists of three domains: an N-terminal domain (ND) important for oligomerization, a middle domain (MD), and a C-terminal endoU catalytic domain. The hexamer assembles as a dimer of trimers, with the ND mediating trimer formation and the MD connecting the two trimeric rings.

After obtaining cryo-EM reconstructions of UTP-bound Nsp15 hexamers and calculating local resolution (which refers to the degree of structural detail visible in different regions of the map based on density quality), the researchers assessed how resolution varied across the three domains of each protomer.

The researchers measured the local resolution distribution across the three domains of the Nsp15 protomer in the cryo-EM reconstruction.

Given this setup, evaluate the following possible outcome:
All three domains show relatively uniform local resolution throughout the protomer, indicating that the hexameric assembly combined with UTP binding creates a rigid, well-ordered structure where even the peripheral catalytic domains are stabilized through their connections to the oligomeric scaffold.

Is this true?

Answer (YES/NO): YES